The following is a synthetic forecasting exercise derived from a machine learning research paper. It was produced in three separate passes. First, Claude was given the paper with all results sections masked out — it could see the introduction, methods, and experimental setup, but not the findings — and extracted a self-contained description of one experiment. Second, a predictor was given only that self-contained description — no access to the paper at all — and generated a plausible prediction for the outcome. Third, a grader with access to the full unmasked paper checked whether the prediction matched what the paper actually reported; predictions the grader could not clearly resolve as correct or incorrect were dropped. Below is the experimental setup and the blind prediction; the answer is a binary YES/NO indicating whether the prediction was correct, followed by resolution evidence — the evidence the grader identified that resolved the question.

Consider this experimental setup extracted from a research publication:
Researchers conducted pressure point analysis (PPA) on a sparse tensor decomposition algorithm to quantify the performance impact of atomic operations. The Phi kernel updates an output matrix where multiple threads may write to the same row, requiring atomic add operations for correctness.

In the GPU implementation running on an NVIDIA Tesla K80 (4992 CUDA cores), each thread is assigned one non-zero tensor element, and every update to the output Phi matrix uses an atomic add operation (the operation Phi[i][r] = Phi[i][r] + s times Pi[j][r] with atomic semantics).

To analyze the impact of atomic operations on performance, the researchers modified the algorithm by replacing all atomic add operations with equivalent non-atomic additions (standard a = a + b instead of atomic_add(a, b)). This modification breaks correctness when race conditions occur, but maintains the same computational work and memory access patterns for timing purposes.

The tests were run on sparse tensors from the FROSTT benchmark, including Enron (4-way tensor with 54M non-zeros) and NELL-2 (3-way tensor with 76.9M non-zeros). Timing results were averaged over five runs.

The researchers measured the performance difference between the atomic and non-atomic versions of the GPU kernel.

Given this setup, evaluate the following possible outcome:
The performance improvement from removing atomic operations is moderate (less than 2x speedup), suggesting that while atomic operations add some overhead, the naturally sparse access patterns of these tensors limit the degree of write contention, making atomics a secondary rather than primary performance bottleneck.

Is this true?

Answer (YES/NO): NO